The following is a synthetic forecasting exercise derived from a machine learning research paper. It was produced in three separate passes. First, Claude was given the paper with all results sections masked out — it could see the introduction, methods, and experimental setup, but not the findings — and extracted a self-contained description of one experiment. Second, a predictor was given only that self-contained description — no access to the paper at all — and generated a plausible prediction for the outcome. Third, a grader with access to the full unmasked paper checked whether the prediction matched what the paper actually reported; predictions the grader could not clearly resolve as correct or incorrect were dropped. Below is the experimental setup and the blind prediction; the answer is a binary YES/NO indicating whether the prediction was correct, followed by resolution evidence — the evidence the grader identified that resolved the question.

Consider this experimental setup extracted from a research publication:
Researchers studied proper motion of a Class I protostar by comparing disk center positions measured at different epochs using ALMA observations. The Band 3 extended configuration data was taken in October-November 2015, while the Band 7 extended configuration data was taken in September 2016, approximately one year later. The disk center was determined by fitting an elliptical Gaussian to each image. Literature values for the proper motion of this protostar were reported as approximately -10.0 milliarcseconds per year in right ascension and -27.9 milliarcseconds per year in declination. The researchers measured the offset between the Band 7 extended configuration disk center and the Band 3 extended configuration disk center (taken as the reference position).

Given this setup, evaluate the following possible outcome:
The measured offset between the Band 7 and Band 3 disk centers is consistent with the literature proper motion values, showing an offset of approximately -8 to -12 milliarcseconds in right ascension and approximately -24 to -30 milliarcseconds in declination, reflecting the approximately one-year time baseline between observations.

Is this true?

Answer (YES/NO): NO